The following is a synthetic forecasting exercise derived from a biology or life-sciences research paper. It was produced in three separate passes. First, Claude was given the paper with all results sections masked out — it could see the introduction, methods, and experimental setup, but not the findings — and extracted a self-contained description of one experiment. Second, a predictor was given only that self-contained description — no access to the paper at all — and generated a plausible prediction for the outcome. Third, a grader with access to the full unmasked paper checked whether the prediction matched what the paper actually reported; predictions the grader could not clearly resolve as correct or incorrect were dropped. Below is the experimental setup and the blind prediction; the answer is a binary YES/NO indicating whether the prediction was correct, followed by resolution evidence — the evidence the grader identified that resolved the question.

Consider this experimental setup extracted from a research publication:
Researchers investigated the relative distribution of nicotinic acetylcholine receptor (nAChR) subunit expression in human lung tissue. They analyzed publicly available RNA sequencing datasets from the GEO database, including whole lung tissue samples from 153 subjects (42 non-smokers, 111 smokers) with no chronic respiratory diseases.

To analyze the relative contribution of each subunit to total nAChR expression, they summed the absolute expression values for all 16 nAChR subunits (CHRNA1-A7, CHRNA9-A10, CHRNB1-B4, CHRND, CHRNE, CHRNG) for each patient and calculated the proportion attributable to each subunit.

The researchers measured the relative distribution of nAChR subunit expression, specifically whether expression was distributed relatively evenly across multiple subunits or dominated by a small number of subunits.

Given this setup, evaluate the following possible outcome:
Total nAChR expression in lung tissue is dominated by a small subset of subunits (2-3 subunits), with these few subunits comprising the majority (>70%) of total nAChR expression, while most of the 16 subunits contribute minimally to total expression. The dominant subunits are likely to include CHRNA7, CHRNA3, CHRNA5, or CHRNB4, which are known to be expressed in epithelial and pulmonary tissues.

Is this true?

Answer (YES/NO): NO